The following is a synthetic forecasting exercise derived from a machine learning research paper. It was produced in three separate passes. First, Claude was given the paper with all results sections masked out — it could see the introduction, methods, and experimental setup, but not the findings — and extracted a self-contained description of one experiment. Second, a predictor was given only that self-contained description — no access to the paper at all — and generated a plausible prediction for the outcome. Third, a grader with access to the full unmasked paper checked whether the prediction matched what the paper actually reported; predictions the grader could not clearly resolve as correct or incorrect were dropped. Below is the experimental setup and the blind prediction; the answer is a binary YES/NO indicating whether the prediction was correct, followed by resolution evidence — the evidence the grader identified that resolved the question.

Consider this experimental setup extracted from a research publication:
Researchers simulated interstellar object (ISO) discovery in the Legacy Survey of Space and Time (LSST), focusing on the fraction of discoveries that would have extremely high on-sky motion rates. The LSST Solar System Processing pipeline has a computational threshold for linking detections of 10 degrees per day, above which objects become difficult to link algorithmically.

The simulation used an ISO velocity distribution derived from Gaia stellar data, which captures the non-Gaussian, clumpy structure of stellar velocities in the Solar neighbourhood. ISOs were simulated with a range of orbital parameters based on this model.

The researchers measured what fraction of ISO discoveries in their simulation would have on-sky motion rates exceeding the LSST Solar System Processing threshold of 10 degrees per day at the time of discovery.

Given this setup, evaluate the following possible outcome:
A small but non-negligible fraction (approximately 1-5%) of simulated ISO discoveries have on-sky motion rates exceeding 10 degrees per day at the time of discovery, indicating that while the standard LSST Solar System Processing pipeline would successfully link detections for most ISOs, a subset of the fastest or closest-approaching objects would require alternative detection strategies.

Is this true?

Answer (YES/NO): NO